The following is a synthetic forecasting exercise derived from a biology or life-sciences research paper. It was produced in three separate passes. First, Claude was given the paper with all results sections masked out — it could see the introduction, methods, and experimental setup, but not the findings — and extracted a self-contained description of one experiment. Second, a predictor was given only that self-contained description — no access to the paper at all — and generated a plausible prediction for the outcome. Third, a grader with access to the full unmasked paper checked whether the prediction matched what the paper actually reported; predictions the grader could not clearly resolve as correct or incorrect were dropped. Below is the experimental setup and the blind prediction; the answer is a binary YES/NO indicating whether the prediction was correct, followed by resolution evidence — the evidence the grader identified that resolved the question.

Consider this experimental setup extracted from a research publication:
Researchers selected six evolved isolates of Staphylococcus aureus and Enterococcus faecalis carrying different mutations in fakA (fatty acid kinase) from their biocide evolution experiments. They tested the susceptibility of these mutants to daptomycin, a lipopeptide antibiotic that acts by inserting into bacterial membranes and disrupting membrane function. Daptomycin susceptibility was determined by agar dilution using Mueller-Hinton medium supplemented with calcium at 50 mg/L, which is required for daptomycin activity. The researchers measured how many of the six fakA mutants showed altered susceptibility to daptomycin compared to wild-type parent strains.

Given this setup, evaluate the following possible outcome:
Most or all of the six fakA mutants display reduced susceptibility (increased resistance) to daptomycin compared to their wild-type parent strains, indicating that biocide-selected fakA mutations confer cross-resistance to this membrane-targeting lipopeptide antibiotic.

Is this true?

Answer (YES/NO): YES